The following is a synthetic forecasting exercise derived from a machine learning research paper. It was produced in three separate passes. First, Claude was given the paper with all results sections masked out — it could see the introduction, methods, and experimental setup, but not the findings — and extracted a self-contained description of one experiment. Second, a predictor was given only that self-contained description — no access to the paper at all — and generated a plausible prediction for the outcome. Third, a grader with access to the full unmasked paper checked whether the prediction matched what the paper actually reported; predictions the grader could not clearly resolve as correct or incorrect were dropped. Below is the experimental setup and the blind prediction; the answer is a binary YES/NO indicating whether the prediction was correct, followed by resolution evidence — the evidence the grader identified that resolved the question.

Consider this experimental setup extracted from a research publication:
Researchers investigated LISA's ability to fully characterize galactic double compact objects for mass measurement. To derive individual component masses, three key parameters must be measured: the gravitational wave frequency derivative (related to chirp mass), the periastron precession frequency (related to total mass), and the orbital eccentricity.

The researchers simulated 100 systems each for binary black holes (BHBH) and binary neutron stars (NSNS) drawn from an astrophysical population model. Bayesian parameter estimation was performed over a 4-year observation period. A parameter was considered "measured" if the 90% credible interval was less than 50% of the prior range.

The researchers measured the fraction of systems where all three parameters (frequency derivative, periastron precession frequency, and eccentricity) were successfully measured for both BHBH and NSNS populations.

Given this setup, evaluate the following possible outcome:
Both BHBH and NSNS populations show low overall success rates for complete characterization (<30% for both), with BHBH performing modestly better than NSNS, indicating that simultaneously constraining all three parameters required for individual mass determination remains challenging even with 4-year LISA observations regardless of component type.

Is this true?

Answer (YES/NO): NO